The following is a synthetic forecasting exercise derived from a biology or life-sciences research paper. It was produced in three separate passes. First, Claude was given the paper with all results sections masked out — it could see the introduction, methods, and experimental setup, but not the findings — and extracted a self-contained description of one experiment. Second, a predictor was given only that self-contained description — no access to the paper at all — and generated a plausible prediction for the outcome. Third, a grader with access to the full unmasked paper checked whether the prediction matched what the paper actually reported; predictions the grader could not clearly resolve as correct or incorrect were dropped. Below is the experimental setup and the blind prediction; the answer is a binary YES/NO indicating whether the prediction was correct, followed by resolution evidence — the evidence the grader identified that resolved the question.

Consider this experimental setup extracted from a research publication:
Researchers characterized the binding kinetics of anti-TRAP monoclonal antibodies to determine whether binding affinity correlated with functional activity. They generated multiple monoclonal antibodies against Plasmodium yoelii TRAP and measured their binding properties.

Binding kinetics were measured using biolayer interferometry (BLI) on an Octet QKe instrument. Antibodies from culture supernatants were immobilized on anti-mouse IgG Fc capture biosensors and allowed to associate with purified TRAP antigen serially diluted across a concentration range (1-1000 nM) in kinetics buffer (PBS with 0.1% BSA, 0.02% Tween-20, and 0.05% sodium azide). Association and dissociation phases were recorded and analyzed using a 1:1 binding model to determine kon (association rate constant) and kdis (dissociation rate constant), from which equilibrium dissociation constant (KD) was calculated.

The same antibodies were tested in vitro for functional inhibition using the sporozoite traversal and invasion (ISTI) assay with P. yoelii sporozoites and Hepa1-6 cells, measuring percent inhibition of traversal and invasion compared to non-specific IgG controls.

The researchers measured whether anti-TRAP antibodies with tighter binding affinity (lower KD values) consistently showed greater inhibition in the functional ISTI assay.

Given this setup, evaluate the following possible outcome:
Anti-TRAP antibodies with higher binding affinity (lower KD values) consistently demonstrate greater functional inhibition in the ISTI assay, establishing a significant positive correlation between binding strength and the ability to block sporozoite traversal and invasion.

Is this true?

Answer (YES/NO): NO